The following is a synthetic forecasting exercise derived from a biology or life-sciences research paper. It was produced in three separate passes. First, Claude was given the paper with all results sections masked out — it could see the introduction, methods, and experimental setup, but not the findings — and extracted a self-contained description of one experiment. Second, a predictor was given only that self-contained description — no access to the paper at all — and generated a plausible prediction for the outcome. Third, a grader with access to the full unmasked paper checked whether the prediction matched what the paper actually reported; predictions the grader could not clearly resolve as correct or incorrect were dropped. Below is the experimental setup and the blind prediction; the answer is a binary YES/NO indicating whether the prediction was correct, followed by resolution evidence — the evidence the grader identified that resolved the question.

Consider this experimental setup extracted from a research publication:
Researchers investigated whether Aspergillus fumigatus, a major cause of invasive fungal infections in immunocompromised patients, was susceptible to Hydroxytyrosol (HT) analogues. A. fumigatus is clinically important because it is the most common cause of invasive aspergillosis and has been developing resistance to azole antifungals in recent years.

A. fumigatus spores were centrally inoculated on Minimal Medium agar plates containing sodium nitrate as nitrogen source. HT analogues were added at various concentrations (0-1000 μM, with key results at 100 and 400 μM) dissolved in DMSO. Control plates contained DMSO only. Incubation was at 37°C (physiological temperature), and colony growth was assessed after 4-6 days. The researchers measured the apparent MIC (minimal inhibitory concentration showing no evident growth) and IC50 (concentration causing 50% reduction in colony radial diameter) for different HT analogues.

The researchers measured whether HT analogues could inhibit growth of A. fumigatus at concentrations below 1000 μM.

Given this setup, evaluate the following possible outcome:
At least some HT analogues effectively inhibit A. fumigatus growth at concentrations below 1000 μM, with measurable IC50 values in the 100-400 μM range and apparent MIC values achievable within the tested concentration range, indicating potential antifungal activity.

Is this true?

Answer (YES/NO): NO